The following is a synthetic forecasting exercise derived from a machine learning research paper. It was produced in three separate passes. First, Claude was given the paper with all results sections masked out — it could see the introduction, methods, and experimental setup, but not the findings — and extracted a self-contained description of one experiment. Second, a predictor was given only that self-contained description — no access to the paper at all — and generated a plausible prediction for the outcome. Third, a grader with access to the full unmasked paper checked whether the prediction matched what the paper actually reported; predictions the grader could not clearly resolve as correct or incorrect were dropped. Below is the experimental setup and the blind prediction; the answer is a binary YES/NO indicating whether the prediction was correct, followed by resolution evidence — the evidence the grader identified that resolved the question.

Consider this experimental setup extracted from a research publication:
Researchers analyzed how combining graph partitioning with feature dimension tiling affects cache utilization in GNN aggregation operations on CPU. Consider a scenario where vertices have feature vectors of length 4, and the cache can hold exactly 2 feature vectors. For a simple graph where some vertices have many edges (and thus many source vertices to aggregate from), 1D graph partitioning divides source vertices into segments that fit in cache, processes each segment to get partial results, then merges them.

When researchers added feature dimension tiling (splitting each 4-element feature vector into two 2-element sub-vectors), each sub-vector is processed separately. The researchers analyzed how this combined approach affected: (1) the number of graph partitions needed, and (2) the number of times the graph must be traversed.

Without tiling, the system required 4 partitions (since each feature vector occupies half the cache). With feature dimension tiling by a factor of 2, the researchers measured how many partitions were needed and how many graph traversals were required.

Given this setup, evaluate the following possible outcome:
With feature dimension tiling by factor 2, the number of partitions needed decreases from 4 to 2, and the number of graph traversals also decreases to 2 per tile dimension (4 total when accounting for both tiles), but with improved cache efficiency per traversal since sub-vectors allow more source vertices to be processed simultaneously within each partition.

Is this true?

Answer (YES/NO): NO